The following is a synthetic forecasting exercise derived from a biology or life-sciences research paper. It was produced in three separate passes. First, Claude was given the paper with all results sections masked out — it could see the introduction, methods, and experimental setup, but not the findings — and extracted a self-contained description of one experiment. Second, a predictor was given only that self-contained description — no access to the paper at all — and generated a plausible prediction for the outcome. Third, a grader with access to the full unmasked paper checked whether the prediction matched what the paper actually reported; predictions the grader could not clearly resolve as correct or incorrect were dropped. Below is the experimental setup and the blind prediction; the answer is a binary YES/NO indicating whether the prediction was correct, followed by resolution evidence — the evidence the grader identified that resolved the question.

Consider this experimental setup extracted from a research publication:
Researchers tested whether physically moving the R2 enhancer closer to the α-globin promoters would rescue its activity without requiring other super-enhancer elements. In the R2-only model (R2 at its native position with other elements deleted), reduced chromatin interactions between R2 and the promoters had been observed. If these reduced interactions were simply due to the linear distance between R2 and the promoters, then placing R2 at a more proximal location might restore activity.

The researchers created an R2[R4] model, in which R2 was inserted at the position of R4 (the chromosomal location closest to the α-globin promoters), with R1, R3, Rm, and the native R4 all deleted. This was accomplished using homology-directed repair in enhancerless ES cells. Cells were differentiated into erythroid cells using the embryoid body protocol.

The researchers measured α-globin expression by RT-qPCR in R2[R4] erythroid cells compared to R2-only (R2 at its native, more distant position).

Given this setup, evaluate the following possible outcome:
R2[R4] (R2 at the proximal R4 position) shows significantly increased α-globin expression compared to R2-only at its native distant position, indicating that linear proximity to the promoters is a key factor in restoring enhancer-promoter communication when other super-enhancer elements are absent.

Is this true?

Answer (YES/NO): NO